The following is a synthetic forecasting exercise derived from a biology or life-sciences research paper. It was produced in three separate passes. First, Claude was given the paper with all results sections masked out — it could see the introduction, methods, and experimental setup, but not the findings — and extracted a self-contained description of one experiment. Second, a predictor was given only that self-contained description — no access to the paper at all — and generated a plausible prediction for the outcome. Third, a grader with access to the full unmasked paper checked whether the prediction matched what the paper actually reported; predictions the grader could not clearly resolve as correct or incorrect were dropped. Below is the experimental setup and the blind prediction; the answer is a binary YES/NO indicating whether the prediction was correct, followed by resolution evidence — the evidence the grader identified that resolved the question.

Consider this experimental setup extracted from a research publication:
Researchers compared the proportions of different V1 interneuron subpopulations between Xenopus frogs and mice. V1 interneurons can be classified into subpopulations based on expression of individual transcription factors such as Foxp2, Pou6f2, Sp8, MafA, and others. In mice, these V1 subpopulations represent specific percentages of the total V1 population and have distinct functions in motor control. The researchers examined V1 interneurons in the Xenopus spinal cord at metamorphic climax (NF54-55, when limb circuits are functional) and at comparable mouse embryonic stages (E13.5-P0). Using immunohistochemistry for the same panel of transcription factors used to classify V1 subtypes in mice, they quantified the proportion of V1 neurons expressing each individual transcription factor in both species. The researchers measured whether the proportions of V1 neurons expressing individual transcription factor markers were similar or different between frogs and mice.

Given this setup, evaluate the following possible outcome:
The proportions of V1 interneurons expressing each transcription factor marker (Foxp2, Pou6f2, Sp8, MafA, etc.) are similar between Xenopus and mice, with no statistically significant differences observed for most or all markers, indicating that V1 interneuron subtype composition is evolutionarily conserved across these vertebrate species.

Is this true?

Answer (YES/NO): YES